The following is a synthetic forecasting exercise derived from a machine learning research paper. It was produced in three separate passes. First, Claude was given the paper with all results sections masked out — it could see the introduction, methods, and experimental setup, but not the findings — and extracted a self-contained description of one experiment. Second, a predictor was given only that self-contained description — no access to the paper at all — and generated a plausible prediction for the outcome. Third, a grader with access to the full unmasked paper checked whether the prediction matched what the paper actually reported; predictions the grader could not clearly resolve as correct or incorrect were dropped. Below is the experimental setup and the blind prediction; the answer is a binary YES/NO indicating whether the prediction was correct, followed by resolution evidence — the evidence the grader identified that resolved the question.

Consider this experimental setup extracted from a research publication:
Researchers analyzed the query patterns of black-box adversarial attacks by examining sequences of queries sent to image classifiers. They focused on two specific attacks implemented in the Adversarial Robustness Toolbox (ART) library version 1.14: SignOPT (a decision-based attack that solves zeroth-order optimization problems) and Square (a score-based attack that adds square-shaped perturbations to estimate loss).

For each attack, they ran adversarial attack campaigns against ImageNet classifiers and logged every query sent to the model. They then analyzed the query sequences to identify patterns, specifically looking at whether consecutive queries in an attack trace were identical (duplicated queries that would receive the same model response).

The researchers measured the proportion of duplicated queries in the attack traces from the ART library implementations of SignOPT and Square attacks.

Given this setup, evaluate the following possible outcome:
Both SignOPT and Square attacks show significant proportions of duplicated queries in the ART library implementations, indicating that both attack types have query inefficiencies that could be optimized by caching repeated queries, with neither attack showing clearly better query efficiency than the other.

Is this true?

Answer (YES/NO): YES